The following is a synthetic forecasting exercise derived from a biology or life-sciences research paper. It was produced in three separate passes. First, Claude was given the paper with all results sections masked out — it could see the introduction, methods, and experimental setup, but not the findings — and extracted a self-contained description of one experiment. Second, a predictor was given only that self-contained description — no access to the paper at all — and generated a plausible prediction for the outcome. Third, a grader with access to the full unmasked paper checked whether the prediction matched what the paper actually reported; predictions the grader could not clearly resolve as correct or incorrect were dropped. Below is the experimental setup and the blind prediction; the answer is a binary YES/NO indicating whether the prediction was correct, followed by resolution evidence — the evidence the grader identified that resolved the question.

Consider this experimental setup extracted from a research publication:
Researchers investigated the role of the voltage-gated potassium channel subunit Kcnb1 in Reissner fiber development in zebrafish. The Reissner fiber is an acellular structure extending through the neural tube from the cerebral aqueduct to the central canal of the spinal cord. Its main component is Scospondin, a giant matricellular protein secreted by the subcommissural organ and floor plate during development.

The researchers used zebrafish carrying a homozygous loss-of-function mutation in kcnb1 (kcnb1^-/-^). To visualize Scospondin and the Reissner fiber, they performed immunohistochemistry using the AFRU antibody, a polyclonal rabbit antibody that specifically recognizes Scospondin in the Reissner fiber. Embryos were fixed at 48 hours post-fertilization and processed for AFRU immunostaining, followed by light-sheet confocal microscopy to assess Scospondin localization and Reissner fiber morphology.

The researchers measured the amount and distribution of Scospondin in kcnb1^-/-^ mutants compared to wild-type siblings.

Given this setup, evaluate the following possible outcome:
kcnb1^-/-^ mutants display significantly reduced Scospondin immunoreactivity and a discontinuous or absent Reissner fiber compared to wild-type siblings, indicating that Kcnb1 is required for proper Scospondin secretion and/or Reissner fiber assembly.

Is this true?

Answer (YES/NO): NO